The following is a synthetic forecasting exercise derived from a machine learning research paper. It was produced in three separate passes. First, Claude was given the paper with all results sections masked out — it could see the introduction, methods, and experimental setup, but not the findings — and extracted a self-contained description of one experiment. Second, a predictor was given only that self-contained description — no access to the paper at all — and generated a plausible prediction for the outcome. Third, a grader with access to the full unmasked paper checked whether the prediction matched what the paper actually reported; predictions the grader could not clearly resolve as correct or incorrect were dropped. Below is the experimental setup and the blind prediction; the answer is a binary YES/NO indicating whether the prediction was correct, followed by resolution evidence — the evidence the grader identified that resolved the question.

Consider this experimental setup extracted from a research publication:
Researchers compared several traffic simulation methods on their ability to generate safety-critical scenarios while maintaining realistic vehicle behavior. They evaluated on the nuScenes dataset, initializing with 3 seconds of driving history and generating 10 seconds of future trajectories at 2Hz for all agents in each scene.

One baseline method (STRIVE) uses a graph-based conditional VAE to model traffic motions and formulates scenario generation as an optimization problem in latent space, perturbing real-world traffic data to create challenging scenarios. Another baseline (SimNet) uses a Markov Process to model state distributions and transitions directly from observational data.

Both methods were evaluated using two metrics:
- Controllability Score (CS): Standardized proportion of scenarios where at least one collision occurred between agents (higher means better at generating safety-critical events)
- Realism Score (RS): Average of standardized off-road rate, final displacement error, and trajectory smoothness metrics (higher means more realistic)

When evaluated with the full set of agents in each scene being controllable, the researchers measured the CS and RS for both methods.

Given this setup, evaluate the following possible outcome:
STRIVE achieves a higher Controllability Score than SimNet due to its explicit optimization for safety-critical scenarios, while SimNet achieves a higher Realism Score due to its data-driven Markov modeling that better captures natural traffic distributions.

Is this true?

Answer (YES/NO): YES